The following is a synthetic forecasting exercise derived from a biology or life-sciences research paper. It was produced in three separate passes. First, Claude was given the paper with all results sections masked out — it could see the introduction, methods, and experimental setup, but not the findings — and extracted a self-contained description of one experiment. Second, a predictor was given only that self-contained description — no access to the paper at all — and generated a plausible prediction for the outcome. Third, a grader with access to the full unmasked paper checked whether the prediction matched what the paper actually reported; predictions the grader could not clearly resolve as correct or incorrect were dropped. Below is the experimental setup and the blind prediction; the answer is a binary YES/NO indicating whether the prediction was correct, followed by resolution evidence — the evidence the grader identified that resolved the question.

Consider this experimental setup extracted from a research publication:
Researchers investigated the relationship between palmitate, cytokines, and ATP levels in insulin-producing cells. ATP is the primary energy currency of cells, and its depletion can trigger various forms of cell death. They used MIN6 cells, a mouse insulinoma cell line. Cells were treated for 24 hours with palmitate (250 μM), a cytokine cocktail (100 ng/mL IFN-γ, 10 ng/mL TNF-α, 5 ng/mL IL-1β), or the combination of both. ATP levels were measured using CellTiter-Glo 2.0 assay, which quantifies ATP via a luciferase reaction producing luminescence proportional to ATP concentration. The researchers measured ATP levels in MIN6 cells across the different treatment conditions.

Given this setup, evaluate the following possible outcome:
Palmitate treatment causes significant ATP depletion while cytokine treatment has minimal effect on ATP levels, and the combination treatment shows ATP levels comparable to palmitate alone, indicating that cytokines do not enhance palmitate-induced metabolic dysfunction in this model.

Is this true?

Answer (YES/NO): NO